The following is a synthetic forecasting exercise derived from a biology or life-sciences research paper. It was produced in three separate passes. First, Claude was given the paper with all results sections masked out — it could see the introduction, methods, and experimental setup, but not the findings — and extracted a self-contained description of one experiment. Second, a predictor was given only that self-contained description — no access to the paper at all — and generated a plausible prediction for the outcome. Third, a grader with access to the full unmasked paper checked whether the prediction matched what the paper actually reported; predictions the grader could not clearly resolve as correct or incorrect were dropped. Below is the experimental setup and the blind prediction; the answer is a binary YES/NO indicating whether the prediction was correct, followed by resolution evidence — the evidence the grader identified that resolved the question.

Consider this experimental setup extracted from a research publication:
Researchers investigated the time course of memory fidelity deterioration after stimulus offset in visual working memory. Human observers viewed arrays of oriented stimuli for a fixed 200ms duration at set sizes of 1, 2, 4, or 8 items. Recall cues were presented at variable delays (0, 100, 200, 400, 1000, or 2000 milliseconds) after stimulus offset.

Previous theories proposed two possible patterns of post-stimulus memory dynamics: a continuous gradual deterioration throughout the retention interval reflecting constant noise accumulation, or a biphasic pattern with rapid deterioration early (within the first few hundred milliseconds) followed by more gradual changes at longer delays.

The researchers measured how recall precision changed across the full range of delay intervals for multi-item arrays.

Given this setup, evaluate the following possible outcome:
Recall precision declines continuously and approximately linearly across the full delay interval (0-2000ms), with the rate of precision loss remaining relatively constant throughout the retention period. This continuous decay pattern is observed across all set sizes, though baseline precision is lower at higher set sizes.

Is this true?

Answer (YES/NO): NO